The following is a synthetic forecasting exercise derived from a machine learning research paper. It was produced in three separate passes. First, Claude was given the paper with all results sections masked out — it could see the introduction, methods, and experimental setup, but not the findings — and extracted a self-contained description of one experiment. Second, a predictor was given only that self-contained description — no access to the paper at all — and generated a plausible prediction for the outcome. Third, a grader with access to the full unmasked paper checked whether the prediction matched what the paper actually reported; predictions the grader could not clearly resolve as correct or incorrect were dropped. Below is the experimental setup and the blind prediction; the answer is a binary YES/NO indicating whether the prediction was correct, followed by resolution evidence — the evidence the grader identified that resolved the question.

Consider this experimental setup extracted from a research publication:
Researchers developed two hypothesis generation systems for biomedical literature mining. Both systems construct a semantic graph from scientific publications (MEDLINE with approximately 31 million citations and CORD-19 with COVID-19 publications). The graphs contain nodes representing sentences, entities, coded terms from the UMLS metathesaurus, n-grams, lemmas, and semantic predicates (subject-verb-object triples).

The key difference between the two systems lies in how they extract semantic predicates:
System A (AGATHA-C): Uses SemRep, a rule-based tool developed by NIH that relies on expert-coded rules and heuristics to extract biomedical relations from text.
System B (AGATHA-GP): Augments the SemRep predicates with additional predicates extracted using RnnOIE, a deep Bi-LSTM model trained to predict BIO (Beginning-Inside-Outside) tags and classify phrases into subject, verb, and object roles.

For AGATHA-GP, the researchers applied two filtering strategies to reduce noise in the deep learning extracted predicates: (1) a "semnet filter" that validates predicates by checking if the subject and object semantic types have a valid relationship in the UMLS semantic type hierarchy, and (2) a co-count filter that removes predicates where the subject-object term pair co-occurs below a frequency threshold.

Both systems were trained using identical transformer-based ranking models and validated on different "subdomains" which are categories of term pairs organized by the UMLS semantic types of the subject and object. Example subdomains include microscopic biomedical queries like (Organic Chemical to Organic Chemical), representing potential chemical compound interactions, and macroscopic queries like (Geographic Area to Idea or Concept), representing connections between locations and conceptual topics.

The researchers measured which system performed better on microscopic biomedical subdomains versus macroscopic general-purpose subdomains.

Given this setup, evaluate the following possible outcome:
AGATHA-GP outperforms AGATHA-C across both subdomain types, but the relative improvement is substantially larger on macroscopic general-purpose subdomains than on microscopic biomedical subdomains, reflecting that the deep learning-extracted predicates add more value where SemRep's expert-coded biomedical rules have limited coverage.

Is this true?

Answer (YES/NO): NO